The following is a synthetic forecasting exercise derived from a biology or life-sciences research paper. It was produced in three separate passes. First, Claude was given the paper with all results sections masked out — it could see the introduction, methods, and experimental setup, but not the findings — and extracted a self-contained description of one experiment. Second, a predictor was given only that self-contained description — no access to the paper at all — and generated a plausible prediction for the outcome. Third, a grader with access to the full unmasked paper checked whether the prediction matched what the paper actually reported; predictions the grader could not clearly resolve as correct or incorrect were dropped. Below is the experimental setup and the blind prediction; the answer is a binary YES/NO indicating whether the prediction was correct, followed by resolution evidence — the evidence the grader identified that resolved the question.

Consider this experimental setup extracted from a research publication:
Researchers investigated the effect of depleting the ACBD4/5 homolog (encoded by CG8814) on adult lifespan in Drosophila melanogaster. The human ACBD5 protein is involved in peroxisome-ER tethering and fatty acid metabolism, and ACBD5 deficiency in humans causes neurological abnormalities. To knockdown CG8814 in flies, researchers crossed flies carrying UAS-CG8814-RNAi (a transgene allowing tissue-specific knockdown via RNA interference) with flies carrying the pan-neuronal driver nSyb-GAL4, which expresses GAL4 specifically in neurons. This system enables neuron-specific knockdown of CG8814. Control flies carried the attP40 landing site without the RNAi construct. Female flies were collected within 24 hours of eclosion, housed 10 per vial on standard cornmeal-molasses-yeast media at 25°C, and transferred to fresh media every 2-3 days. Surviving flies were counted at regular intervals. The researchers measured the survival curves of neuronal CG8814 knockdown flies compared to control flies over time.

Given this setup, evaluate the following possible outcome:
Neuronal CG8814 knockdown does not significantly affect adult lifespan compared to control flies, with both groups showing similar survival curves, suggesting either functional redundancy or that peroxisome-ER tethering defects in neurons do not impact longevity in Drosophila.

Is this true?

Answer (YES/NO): NO